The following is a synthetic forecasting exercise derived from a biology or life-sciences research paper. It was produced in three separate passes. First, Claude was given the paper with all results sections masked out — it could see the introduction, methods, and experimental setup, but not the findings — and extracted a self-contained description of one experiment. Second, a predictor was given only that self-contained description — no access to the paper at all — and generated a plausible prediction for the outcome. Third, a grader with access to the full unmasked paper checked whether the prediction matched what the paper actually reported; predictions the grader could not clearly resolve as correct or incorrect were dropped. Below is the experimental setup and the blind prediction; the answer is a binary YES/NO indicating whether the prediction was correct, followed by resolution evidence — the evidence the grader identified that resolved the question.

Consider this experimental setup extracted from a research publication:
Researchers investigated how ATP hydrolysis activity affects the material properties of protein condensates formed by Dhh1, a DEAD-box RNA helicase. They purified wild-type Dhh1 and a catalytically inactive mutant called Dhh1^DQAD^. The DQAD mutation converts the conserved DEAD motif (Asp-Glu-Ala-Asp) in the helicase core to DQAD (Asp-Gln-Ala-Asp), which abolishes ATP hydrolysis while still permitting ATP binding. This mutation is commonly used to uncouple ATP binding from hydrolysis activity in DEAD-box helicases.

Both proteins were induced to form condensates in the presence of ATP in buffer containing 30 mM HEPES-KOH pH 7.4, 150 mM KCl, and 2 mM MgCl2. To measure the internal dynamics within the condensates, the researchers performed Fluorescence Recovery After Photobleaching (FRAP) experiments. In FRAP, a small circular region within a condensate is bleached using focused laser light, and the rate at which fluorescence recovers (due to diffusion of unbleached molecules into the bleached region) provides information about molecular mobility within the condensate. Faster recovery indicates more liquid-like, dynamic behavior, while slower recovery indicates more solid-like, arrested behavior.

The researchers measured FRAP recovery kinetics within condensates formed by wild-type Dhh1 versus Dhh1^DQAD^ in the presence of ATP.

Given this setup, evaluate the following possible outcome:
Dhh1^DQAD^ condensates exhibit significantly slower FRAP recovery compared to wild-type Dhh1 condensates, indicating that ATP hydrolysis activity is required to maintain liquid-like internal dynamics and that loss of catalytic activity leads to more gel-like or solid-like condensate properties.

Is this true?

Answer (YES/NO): NO